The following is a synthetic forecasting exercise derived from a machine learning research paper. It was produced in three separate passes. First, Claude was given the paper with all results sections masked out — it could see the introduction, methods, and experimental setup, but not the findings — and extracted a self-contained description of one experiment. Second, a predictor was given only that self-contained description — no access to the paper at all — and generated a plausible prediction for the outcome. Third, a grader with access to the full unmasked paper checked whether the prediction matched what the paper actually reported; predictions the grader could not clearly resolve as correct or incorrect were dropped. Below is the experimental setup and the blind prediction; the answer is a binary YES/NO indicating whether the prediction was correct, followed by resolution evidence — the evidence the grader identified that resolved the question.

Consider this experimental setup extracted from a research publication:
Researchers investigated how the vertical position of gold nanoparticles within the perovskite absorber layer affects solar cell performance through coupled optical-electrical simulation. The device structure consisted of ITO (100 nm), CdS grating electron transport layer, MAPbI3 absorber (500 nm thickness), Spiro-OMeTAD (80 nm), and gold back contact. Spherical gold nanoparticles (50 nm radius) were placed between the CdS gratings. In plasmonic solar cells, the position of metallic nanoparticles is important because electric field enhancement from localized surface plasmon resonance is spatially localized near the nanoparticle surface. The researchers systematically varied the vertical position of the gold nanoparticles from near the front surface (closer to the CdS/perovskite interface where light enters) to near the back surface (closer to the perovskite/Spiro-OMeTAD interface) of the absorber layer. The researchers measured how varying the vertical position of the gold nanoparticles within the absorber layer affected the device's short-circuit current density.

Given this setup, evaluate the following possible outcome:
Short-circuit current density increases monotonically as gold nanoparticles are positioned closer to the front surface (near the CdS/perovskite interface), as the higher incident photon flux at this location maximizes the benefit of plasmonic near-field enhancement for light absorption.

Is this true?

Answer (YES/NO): NO